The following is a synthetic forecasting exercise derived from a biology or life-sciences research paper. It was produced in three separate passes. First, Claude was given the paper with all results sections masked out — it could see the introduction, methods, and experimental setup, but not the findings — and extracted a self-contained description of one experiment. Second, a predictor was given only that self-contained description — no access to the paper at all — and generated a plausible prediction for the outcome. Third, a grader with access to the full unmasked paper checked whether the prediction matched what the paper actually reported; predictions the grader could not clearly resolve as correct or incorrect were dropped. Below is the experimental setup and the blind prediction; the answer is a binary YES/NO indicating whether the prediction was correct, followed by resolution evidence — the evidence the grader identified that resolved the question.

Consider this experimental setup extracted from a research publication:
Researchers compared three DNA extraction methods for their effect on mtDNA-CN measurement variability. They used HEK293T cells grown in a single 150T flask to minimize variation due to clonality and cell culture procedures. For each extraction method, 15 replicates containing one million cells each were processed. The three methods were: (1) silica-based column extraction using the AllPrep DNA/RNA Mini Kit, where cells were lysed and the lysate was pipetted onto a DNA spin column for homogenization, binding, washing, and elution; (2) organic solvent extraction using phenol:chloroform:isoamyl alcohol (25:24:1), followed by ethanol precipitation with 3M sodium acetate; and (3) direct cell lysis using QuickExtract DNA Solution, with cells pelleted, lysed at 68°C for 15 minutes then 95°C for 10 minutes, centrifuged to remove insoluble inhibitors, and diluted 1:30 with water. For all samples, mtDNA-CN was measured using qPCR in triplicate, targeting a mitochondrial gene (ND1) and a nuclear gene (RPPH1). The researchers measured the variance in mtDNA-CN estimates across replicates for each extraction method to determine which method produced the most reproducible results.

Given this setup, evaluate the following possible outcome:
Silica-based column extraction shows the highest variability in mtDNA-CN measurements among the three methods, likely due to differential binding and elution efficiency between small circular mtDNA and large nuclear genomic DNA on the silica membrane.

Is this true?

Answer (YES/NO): YES